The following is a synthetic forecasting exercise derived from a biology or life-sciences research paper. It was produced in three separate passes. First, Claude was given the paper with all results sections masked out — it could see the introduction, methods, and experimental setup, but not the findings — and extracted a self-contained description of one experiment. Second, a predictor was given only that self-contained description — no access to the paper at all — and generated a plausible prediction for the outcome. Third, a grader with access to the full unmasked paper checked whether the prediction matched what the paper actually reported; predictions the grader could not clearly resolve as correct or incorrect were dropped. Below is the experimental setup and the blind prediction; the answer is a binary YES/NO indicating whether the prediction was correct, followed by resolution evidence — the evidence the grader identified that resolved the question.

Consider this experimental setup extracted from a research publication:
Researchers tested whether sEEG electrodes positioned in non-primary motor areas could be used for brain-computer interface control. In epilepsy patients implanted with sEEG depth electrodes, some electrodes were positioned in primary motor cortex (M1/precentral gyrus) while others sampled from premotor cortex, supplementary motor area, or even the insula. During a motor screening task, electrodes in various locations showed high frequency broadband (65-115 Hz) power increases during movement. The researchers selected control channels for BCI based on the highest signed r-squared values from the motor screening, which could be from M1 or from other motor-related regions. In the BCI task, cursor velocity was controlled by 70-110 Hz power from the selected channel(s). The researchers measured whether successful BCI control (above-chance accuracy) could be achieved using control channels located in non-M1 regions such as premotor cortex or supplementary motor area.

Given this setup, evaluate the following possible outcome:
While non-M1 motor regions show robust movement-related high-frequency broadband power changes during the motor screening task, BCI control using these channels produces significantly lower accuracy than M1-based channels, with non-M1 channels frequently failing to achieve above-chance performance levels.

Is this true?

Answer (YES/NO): NO